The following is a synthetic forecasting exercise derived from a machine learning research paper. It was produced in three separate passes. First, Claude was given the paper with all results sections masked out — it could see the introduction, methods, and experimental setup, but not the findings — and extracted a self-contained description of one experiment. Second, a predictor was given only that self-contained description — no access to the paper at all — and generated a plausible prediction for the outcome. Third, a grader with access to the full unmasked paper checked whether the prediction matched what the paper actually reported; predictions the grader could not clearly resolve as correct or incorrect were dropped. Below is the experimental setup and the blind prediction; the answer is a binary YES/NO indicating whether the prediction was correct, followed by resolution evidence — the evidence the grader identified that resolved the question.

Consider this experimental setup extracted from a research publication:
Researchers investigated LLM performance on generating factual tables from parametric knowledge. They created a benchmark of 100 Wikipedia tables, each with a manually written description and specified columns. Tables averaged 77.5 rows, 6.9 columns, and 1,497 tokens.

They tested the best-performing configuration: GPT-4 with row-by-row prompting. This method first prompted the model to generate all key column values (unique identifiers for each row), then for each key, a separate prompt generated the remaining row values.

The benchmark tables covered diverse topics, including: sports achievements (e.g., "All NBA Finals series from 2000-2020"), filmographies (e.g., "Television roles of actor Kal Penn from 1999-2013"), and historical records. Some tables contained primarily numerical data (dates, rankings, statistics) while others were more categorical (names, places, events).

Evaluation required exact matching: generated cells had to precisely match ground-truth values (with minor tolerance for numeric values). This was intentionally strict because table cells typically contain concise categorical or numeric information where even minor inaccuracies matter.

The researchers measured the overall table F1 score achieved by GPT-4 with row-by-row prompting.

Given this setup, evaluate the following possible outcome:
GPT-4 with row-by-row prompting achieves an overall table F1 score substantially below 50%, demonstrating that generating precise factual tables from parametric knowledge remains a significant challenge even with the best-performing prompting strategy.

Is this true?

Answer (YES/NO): YES